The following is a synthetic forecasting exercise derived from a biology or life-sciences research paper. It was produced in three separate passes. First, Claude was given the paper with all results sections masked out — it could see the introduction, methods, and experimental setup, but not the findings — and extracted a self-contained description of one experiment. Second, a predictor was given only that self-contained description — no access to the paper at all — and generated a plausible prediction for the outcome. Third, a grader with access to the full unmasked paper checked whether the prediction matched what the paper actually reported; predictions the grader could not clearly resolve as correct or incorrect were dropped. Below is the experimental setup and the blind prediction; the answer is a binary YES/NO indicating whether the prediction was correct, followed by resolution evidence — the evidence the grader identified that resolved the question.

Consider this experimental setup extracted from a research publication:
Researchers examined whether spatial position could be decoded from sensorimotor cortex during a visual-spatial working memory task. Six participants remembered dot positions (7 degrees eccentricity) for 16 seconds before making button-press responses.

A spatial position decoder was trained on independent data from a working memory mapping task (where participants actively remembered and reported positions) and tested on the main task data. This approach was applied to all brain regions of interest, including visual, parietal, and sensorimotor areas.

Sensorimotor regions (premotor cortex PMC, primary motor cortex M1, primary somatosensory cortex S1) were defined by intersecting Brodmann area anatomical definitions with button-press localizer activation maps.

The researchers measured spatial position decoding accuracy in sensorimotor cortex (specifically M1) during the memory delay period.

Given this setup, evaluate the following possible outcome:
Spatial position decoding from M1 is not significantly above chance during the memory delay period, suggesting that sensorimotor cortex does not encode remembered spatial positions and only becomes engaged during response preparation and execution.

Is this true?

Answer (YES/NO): YES